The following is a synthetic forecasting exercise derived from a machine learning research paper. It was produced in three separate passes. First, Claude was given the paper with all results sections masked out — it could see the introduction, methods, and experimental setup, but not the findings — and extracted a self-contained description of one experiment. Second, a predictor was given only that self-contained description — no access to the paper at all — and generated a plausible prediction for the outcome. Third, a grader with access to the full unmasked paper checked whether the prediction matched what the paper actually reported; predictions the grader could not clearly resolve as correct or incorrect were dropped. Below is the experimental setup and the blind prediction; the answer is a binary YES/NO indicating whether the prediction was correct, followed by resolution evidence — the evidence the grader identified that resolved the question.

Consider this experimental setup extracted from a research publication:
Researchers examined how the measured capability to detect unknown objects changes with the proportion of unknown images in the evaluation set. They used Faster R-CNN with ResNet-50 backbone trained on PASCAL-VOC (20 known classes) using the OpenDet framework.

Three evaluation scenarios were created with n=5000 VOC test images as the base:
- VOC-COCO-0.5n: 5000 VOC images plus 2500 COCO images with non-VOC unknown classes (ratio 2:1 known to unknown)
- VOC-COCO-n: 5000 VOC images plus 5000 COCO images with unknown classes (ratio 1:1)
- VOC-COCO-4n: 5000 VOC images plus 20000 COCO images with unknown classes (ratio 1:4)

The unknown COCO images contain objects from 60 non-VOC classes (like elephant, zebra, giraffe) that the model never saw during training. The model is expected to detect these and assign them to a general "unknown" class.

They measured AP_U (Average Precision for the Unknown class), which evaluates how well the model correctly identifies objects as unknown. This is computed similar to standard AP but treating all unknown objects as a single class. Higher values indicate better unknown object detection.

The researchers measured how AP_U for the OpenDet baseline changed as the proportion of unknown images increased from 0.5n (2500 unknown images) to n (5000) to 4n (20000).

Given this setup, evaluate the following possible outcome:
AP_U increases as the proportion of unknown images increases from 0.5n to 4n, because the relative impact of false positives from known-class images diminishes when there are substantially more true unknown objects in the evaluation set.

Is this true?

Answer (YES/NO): YES